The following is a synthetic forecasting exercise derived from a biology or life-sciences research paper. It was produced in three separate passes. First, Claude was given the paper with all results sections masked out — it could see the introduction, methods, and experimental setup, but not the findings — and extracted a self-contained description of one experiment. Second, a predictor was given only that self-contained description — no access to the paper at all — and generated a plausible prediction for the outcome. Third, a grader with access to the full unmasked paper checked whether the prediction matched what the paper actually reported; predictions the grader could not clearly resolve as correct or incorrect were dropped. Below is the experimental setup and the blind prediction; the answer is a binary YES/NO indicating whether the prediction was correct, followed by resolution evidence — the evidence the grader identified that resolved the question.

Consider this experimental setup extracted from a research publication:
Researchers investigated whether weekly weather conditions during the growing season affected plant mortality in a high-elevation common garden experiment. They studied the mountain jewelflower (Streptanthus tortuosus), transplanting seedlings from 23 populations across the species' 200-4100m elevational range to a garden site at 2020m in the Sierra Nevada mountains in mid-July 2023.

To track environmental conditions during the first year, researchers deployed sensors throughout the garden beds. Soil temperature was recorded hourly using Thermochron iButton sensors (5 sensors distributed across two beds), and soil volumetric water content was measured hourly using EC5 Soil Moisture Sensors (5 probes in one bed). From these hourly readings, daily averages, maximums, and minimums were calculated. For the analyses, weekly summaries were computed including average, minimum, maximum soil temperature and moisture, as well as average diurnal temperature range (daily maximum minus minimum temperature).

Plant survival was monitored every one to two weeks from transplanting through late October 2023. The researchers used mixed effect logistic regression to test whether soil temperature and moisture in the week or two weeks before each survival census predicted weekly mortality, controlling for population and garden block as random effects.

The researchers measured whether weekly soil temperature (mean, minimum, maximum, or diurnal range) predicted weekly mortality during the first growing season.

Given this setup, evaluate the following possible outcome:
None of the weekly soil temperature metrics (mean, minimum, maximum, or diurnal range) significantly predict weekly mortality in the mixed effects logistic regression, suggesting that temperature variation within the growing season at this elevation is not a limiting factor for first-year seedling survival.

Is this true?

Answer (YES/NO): NO